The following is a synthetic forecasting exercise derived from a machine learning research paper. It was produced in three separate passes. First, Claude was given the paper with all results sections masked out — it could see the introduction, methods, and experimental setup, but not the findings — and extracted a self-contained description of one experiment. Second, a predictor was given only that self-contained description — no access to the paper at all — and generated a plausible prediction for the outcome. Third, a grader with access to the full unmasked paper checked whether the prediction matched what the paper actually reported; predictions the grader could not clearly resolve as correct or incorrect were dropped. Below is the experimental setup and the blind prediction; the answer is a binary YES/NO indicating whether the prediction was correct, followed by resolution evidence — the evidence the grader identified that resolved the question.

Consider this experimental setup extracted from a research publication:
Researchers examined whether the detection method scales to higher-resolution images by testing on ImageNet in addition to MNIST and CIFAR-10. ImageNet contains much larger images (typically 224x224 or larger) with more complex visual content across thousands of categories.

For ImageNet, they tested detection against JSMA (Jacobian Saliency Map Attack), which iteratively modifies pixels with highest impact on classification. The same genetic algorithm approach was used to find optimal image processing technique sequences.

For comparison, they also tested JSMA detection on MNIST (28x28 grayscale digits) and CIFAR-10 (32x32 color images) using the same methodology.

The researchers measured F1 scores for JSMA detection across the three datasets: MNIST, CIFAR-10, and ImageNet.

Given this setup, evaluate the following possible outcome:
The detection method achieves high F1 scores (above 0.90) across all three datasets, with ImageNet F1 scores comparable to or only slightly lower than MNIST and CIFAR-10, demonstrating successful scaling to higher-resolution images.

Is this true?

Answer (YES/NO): NO